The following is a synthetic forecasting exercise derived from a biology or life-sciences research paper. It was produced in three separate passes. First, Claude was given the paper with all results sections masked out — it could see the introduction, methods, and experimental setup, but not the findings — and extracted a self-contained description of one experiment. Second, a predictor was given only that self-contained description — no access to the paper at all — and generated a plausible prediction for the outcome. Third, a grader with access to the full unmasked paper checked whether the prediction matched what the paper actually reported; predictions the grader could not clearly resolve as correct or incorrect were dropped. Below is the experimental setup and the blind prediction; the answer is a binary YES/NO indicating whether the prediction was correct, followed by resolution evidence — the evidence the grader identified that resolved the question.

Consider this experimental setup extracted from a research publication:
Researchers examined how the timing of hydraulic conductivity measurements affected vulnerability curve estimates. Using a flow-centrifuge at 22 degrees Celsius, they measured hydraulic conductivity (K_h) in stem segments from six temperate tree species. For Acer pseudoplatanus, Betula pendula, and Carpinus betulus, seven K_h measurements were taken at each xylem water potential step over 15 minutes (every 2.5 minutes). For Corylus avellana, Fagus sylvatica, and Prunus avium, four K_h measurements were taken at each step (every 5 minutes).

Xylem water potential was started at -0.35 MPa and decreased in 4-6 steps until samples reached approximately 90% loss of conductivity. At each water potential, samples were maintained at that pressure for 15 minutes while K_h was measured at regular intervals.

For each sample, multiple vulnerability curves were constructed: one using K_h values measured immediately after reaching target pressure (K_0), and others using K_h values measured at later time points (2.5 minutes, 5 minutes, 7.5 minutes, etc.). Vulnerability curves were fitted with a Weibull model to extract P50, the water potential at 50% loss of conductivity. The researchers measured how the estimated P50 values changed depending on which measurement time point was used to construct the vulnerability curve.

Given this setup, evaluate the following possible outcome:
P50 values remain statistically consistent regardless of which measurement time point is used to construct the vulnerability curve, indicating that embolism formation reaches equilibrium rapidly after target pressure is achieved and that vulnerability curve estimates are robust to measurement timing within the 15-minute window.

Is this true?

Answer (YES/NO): NO